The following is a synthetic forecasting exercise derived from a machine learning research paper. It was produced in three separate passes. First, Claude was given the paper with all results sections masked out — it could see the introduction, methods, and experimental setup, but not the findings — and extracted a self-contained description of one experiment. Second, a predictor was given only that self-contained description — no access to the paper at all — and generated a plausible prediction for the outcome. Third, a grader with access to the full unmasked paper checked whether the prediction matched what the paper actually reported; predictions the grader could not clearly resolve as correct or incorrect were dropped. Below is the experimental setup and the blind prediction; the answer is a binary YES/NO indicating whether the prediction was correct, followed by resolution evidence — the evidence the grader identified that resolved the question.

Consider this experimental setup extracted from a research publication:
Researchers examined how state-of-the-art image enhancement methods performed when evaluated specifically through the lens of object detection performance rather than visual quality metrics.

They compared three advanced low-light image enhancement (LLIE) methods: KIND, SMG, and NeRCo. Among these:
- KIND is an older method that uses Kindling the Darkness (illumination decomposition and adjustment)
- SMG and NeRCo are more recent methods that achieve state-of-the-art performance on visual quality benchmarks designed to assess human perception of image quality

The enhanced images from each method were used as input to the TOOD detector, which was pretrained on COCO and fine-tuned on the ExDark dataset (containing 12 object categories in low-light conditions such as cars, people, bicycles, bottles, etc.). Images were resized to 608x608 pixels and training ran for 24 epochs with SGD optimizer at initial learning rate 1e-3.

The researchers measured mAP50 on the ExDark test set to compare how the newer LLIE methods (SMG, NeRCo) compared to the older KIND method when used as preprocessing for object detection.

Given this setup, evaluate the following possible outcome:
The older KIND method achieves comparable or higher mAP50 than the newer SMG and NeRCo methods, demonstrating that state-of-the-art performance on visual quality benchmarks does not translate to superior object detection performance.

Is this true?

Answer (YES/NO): YES